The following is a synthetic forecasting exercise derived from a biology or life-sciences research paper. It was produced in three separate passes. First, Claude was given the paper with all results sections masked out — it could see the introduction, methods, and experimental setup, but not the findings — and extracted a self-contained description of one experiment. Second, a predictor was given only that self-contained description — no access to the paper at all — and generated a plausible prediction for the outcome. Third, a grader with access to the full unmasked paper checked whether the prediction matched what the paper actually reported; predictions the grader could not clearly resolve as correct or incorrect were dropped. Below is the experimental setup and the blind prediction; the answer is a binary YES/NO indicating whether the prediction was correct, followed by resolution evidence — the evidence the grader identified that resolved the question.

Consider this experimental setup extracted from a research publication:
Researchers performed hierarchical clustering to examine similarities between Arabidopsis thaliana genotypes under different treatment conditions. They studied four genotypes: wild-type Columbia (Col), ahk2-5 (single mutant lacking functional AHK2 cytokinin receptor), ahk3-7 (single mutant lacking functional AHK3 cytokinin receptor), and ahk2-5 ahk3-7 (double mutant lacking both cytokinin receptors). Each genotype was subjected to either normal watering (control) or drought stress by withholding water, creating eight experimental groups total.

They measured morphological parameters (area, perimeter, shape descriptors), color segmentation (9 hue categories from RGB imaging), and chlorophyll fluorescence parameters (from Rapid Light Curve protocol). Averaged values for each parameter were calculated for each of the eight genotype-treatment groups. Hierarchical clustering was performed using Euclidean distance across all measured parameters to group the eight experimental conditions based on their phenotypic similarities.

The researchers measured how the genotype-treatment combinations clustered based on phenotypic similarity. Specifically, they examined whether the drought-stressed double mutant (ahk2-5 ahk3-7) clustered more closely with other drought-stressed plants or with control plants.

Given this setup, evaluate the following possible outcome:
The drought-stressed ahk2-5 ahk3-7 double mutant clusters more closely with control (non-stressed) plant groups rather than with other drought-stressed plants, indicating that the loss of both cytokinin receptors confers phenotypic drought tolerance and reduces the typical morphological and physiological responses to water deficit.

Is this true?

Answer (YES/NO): YES